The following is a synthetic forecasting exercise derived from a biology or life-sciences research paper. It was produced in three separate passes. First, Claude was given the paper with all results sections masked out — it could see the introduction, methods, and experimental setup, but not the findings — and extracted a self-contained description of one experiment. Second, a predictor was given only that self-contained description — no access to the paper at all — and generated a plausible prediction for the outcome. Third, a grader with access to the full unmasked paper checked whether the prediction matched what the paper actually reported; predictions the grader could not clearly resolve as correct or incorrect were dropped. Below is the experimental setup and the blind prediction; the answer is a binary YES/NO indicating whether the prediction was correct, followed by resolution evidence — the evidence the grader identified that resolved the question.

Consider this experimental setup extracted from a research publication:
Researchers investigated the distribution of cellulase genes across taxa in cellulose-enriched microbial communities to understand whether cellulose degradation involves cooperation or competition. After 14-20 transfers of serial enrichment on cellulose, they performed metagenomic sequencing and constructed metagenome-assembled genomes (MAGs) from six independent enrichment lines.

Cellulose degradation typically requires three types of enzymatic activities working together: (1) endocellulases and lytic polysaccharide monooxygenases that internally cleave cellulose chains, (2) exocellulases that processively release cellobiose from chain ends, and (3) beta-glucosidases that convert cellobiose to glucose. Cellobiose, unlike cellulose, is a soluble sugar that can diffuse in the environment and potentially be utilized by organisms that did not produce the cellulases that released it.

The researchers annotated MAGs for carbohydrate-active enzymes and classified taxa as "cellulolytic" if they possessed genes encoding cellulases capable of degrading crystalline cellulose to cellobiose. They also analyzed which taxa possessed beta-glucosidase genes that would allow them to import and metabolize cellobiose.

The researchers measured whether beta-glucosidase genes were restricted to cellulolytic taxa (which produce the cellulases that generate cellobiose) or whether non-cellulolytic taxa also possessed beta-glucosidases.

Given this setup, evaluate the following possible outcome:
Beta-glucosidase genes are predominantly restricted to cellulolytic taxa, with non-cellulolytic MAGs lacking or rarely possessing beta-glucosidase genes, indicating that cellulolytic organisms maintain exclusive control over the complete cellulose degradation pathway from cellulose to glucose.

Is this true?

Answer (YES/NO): NO